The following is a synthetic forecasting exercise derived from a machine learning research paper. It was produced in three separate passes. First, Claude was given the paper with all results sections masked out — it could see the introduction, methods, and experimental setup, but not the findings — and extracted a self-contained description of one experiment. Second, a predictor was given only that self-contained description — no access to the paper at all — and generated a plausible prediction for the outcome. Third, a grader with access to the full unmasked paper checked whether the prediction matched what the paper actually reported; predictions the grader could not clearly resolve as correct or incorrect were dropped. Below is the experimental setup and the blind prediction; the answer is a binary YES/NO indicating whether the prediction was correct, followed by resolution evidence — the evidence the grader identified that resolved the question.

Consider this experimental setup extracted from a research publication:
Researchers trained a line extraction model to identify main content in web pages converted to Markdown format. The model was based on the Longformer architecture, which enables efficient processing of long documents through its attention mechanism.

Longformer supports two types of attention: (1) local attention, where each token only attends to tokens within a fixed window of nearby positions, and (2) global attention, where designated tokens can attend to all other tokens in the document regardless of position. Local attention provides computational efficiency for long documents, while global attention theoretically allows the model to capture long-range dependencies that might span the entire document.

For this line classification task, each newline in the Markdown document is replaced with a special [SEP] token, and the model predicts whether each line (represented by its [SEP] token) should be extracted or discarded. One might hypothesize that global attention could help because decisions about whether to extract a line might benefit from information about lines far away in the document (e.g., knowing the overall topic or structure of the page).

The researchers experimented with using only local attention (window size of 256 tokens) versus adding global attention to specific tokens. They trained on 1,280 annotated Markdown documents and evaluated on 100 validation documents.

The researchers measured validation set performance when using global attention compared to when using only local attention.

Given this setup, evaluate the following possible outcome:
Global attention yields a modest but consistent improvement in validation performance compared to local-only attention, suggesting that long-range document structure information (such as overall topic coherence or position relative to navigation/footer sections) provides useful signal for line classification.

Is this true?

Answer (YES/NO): NO